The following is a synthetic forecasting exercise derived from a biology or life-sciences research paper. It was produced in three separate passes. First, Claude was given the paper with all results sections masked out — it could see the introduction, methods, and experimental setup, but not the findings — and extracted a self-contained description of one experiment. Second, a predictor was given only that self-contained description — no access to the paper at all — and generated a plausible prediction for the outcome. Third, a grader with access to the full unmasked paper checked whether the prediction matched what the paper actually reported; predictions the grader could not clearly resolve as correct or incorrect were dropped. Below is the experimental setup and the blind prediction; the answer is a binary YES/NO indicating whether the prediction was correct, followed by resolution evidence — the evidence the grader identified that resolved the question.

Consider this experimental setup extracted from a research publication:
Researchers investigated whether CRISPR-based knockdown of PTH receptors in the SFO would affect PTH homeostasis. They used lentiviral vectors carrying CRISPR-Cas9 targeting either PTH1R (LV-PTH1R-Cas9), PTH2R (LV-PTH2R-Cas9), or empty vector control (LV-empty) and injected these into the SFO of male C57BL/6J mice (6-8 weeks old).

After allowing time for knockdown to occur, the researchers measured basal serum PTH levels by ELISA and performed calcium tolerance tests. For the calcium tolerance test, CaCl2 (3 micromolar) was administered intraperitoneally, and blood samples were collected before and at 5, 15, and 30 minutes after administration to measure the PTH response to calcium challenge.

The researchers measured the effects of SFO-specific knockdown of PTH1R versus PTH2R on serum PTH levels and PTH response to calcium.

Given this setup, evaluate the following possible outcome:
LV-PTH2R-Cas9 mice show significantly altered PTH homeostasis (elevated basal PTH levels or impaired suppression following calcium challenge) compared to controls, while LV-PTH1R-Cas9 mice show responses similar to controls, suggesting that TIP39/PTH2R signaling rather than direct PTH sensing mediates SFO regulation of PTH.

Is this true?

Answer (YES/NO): NO